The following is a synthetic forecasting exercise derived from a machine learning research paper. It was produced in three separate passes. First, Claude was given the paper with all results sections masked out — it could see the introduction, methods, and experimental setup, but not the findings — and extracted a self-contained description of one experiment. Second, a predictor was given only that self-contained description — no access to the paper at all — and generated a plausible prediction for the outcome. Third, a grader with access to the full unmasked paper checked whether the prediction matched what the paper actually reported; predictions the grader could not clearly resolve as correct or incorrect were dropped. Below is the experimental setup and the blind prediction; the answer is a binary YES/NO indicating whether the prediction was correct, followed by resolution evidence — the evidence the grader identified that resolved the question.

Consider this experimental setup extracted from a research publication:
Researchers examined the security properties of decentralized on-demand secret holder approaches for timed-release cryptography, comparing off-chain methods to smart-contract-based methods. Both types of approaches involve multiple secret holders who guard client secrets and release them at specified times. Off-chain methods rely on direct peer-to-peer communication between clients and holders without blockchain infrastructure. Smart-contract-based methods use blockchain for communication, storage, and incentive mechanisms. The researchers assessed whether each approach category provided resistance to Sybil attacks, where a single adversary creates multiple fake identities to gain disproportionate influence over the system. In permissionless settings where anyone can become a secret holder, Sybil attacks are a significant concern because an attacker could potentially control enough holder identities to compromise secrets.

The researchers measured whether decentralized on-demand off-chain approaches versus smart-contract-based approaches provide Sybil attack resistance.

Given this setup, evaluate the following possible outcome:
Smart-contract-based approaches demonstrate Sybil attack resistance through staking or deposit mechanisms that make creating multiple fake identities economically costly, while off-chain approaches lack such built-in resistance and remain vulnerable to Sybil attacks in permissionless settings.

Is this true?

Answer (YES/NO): YES